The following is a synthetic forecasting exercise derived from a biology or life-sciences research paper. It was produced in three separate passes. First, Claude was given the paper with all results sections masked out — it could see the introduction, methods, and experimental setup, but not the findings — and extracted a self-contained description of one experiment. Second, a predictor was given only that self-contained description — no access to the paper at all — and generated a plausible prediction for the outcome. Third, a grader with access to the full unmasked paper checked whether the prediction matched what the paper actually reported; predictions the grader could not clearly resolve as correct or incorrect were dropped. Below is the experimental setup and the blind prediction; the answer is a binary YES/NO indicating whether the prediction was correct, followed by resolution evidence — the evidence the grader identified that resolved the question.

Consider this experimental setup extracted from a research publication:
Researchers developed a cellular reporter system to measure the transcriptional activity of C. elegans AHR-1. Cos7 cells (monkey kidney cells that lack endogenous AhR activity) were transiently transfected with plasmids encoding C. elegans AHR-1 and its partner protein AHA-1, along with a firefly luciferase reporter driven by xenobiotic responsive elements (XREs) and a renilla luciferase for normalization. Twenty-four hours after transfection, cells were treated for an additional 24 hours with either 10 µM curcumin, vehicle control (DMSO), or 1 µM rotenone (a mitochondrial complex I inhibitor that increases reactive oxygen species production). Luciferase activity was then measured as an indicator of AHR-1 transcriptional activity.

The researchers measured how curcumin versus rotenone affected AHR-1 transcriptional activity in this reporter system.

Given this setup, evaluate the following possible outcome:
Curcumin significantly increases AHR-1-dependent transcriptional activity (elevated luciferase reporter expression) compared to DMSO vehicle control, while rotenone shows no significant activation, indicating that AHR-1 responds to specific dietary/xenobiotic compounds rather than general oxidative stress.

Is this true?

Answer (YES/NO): NO